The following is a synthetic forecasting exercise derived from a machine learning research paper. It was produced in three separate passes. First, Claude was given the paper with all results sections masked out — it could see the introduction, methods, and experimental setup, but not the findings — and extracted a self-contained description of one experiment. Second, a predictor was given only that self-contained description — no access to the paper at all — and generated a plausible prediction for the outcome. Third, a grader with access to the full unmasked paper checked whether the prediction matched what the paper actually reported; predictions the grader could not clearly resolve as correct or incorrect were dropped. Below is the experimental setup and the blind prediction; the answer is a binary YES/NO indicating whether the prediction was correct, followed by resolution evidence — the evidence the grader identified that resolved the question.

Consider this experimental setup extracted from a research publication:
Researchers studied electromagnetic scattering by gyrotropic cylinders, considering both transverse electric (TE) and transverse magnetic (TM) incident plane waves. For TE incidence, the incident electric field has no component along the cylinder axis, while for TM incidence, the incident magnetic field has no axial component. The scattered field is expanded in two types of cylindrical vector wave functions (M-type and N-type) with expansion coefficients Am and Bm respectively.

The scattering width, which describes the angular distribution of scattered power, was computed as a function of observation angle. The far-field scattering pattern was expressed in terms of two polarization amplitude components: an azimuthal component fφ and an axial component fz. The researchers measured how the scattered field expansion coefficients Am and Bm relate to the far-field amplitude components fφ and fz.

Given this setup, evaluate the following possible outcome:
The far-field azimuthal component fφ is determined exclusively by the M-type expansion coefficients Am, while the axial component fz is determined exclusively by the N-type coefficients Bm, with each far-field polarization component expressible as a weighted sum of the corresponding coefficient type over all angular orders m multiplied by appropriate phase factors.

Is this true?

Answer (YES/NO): NO